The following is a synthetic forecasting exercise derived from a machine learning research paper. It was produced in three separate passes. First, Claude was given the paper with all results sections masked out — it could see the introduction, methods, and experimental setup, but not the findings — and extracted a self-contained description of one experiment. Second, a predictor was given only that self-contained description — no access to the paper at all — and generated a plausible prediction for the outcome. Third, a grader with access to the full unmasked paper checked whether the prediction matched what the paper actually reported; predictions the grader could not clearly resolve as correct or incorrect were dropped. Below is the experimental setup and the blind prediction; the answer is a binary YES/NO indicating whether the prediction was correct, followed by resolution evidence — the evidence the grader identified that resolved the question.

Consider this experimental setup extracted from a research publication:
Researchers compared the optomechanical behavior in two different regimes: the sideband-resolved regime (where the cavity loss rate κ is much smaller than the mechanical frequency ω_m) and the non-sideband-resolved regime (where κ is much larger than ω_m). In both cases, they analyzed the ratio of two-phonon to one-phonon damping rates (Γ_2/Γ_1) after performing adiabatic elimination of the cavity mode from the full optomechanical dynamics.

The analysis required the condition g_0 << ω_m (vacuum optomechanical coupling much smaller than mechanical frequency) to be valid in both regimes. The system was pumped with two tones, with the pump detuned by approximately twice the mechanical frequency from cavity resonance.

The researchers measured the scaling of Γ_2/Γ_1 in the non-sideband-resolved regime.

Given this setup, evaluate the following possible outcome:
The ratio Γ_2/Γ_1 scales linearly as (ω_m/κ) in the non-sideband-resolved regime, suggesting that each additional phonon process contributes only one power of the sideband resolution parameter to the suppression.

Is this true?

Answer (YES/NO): NO